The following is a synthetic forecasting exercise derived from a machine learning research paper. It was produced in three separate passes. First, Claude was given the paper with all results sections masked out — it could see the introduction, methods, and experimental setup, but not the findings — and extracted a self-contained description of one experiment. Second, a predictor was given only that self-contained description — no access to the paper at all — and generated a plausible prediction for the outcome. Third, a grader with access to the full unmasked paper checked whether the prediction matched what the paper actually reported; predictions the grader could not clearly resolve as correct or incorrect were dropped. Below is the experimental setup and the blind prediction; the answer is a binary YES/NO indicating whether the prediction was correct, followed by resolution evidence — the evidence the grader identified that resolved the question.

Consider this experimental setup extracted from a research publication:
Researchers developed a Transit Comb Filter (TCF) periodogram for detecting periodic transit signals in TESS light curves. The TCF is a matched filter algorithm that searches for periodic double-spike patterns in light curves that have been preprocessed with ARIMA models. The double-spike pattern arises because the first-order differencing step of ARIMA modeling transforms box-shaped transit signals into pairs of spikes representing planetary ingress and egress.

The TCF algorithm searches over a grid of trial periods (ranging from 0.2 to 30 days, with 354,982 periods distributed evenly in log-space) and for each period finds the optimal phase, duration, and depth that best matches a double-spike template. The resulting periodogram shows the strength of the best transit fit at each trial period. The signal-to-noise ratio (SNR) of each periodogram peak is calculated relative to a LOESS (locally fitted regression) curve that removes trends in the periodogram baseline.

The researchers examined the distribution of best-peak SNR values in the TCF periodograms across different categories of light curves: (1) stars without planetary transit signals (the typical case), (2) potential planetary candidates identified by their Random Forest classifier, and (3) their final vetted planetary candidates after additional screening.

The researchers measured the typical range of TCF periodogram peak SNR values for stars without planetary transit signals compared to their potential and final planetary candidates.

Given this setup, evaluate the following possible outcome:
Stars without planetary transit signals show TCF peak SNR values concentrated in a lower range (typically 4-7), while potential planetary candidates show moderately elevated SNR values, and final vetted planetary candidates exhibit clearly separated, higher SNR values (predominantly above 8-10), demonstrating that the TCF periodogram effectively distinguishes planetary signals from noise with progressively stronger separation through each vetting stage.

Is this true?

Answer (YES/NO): NO